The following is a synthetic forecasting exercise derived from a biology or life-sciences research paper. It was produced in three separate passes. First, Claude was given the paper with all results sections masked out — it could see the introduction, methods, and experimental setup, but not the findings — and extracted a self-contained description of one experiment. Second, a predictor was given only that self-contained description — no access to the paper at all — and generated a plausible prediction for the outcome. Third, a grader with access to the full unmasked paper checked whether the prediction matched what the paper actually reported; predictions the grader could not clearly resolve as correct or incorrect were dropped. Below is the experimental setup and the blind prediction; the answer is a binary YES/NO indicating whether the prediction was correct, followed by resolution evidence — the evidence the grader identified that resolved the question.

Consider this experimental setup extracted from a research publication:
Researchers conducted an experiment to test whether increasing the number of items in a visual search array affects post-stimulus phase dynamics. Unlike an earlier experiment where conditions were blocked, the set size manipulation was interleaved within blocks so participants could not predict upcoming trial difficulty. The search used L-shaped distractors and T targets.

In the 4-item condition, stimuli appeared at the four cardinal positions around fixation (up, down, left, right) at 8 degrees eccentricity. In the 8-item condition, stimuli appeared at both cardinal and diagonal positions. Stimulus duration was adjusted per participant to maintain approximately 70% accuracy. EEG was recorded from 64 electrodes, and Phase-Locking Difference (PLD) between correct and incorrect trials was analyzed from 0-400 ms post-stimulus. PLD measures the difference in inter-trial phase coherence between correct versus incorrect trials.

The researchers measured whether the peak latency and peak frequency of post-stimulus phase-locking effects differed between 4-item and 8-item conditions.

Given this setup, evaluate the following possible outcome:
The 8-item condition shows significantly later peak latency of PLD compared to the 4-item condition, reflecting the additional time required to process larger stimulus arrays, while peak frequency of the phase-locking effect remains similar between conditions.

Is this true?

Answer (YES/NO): YES